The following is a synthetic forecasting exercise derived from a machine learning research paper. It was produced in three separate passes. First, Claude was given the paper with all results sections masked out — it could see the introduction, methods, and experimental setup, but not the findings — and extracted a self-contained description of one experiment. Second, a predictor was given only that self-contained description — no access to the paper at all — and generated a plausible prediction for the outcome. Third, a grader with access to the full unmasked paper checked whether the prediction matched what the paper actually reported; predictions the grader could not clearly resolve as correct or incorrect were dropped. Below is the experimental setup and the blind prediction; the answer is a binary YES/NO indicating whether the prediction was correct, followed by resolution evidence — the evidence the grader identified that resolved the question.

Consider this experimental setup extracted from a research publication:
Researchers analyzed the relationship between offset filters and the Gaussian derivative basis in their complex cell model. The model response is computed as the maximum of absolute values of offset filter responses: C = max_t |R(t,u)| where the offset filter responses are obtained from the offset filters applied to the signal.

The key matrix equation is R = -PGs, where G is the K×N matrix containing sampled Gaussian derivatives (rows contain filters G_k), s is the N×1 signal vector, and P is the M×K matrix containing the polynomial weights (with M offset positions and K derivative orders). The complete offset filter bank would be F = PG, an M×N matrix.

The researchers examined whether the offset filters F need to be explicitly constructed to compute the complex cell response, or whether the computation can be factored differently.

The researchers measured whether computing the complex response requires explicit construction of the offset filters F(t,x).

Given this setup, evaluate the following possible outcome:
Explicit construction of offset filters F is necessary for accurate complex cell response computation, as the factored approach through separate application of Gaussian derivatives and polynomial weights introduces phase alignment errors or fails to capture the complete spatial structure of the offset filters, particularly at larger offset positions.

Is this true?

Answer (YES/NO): NO